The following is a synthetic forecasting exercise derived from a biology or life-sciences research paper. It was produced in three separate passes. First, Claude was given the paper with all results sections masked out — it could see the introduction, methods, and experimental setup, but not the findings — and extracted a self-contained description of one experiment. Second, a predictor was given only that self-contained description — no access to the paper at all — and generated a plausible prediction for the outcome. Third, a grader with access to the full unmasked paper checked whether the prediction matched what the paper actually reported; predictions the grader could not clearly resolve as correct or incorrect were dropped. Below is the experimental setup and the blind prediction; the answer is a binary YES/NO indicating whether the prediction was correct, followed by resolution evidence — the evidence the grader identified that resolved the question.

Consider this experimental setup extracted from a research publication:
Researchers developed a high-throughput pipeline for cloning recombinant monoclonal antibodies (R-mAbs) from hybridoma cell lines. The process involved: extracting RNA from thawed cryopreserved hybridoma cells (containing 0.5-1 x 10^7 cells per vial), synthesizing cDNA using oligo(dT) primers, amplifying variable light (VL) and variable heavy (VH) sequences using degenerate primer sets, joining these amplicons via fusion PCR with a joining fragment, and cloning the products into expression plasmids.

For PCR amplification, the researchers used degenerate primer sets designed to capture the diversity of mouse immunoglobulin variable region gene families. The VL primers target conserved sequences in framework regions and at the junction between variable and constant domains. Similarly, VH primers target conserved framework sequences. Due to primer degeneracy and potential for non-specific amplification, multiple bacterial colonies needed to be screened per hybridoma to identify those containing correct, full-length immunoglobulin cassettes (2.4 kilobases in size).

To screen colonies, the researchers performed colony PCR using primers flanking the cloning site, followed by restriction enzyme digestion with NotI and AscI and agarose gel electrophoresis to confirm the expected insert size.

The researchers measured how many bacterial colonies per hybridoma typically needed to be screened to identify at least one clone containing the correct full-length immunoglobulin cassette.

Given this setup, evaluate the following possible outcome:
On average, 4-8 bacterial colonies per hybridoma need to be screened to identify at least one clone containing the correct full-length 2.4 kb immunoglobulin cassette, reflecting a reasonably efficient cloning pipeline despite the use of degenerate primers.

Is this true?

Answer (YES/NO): NO